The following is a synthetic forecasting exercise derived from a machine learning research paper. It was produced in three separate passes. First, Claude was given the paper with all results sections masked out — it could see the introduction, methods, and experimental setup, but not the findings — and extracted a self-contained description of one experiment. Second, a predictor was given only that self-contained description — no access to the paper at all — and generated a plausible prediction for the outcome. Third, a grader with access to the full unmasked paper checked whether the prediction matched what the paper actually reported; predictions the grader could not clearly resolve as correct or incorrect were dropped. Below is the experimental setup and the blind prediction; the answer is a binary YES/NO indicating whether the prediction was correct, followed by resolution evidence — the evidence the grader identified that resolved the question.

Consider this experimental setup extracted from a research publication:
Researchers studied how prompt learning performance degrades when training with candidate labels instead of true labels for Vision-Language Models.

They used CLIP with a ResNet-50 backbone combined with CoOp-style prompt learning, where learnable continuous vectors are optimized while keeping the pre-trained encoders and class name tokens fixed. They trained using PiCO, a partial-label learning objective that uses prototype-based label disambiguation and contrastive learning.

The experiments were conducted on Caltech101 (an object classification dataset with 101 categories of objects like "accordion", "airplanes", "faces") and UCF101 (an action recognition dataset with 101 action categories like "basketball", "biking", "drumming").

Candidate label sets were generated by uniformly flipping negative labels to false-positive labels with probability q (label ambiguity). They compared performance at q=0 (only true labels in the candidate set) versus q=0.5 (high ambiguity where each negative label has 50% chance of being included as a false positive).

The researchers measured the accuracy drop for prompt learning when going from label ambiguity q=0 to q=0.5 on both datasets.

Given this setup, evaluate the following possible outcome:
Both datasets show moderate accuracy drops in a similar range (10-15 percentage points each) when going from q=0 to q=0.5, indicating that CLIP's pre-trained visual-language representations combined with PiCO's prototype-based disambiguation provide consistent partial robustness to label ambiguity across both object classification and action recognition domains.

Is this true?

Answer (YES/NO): NO